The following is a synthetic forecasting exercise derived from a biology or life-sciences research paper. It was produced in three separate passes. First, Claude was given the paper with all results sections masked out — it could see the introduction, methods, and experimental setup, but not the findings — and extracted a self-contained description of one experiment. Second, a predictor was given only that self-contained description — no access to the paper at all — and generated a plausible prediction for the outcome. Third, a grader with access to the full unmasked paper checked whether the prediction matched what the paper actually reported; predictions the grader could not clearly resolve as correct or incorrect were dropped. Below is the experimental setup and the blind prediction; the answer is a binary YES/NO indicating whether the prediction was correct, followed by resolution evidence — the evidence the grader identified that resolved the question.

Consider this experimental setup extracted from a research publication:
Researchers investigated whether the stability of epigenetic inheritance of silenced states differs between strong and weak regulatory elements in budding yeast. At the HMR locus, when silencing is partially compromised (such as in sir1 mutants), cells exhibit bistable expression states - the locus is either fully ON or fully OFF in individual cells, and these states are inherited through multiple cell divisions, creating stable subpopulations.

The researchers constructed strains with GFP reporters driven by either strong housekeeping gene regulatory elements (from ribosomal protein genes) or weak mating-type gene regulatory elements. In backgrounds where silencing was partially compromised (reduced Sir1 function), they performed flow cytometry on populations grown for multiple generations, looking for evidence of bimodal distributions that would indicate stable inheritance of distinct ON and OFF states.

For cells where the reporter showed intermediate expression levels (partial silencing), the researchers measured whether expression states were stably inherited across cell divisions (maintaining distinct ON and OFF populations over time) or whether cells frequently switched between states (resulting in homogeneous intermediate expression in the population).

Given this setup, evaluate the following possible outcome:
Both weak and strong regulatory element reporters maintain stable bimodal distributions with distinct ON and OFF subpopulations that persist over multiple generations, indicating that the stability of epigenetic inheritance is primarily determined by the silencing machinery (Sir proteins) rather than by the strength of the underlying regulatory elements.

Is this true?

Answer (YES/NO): NO